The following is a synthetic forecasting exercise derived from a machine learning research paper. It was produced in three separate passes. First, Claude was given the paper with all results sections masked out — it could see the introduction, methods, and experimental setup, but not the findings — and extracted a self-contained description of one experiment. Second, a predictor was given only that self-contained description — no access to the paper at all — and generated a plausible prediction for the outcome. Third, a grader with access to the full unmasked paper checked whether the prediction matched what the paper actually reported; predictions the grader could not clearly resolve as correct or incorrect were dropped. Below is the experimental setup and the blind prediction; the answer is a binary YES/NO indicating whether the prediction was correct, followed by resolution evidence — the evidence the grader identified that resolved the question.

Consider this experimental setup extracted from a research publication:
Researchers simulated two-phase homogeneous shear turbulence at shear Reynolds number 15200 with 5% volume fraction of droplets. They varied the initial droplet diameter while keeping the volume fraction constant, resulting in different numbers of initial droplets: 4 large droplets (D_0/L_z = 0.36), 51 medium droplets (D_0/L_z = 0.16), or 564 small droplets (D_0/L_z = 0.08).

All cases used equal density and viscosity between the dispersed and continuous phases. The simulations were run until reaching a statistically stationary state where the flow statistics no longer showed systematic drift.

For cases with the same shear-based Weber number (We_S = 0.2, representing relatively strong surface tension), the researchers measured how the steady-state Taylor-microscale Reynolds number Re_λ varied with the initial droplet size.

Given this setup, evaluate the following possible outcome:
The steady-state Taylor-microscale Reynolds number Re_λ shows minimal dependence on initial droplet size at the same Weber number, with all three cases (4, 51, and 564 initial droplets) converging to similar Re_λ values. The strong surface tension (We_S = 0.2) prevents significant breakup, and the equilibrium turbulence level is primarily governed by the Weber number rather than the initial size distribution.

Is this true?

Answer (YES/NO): NO